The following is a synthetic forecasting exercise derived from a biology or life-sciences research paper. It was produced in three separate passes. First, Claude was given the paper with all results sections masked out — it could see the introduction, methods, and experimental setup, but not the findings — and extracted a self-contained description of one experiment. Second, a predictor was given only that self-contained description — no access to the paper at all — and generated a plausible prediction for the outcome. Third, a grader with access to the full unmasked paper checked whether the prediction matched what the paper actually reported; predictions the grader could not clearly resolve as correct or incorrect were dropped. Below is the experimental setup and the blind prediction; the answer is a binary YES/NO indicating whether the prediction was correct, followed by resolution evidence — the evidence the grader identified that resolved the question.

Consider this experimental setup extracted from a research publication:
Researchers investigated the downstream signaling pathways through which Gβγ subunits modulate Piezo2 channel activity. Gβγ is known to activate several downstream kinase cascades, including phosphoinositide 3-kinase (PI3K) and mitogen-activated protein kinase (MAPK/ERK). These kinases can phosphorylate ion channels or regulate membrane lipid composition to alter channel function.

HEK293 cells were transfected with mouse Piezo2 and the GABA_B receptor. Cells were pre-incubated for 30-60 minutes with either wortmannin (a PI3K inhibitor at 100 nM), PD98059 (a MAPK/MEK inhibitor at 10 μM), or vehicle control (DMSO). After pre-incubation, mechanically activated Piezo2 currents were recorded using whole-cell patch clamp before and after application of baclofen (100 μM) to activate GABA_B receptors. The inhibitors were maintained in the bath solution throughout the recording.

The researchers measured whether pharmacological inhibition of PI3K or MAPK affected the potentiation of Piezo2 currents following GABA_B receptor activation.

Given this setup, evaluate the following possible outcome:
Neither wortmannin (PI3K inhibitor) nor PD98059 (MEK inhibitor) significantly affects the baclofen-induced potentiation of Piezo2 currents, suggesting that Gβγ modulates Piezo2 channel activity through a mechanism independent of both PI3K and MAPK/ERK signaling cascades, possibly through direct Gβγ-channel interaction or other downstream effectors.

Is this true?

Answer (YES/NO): NO